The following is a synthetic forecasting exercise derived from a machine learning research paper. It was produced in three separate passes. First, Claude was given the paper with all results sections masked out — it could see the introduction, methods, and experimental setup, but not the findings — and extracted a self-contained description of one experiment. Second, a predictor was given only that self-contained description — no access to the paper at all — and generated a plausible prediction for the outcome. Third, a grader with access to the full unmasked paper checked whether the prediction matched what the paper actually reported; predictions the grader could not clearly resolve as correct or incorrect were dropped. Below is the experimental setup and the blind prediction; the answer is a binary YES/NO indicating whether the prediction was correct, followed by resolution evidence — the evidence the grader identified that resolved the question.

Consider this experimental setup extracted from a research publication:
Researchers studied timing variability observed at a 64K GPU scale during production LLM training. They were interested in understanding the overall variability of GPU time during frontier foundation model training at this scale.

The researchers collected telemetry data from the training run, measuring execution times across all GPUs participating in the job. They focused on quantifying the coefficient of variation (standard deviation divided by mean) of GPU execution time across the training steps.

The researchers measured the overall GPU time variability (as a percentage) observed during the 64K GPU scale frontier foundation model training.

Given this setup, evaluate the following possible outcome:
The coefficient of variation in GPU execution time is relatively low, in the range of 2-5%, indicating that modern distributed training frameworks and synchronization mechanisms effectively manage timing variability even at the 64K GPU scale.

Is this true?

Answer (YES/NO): NO